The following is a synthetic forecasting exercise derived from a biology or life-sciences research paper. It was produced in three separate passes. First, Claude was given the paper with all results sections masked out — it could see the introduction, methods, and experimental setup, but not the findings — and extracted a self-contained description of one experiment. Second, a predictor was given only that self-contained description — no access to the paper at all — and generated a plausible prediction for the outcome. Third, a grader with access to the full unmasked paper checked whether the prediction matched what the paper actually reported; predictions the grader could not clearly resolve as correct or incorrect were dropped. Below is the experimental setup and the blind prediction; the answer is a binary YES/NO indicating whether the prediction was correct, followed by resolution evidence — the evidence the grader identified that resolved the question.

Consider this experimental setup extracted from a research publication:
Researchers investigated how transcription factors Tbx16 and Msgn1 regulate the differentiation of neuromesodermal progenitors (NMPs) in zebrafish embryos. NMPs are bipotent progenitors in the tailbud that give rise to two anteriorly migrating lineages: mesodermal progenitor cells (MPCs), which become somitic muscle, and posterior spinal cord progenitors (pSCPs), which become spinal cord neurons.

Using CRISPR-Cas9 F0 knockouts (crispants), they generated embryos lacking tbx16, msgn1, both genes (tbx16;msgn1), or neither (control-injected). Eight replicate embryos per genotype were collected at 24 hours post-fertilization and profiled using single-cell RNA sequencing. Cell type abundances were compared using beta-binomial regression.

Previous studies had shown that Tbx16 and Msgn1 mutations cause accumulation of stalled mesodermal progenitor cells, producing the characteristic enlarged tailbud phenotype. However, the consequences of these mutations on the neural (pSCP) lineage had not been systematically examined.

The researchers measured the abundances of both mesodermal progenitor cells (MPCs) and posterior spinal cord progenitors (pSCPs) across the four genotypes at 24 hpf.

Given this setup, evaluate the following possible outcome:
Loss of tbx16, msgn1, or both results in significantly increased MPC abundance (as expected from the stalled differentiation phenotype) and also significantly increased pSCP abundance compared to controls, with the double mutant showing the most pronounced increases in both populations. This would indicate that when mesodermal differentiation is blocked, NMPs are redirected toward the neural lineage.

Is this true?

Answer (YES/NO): NO